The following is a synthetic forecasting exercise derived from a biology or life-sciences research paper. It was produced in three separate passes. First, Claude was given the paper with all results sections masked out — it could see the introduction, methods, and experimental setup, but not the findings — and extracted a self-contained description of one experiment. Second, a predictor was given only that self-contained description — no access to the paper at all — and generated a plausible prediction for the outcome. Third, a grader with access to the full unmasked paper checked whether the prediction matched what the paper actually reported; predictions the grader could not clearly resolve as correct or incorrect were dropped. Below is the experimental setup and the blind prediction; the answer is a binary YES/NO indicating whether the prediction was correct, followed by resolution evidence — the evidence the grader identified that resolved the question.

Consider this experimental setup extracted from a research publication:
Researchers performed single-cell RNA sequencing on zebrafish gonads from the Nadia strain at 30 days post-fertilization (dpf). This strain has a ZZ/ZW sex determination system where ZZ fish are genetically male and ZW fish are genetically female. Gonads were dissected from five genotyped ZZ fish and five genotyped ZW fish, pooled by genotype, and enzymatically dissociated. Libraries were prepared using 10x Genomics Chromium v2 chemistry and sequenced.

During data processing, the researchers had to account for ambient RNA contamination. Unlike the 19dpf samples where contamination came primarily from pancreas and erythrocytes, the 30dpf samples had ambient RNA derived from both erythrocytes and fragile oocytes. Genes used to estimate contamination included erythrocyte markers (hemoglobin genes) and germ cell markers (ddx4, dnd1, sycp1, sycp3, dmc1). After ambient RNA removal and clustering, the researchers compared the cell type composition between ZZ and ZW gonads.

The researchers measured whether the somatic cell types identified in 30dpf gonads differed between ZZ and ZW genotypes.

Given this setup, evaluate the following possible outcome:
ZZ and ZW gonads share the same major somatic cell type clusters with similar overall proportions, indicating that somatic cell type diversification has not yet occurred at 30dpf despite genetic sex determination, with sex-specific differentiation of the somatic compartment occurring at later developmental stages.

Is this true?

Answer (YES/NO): NO